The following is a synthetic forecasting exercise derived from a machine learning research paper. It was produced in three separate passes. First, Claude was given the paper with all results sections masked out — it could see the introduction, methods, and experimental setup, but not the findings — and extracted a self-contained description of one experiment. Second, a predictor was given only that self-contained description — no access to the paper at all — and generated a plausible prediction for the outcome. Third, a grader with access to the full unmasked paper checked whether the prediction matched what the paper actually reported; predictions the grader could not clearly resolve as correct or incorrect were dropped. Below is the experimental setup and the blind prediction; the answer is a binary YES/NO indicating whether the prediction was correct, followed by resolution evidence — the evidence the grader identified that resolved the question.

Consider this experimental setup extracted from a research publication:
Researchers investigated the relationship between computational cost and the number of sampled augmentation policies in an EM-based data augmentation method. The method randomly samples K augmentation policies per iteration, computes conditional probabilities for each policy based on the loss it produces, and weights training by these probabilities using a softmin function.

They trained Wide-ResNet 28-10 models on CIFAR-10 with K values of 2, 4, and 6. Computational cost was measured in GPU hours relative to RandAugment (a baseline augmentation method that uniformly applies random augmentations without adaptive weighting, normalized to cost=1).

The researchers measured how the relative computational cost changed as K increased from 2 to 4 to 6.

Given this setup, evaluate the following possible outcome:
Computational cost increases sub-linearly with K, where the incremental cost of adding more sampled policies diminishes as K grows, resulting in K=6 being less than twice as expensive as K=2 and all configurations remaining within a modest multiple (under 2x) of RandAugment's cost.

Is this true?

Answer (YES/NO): NO